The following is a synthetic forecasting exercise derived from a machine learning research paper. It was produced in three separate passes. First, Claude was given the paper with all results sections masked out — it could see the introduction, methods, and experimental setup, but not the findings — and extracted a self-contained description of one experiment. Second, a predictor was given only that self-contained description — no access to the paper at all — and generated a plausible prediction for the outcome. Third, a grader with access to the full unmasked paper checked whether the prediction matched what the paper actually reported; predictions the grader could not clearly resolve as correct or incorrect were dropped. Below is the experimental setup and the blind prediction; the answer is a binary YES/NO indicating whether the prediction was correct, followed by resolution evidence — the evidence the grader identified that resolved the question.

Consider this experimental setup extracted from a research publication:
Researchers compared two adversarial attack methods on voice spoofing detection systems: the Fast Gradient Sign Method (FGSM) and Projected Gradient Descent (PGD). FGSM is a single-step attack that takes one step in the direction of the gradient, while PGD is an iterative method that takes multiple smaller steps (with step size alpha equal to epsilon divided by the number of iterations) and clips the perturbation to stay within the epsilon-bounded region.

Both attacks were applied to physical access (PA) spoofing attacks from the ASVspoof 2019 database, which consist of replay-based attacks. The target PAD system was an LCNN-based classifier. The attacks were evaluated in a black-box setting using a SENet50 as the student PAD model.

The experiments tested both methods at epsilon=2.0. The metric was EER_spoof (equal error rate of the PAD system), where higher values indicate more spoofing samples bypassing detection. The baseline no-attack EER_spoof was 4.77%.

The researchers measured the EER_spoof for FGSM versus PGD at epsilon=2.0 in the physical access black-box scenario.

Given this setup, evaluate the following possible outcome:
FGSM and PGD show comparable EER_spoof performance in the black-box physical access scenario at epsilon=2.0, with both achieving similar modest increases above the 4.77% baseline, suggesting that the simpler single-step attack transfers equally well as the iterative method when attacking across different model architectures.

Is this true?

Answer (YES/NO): NO